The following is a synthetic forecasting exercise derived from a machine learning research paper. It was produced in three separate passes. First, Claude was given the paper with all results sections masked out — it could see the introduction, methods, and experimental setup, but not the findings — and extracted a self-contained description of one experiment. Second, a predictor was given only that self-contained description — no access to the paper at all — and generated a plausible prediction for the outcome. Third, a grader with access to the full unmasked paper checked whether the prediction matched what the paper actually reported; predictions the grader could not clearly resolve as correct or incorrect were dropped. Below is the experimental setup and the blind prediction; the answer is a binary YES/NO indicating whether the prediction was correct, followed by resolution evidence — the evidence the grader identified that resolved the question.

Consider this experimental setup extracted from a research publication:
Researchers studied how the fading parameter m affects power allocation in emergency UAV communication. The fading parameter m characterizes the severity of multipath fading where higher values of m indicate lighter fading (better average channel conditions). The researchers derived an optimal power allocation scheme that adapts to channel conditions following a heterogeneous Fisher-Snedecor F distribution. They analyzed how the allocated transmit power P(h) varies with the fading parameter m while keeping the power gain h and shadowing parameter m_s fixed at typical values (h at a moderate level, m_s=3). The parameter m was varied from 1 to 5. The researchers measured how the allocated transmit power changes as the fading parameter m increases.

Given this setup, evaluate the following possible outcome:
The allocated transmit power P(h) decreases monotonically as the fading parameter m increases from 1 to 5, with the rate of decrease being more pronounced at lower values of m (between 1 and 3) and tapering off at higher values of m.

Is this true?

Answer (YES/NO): NO